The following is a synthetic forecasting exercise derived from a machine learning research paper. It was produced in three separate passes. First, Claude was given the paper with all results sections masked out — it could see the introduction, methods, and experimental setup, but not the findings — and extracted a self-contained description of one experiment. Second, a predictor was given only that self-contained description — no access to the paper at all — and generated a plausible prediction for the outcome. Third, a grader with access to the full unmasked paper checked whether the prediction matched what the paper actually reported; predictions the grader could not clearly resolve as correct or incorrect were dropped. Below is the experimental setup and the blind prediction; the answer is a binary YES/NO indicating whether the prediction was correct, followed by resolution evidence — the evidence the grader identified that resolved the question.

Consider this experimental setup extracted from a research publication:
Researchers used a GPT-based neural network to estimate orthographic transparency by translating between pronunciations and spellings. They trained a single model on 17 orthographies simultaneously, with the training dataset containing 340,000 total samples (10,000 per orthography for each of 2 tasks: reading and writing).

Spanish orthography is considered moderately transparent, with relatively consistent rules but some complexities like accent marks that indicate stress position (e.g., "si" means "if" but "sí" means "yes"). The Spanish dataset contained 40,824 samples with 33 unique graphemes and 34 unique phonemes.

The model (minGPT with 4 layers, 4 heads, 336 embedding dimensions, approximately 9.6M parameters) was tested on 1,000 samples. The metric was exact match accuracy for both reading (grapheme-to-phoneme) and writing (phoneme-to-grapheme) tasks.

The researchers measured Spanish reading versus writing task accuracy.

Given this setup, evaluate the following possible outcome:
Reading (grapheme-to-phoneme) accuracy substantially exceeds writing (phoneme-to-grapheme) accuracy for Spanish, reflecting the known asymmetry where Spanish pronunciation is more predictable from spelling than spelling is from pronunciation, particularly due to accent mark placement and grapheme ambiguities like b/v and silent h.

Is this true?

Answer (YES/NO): YES